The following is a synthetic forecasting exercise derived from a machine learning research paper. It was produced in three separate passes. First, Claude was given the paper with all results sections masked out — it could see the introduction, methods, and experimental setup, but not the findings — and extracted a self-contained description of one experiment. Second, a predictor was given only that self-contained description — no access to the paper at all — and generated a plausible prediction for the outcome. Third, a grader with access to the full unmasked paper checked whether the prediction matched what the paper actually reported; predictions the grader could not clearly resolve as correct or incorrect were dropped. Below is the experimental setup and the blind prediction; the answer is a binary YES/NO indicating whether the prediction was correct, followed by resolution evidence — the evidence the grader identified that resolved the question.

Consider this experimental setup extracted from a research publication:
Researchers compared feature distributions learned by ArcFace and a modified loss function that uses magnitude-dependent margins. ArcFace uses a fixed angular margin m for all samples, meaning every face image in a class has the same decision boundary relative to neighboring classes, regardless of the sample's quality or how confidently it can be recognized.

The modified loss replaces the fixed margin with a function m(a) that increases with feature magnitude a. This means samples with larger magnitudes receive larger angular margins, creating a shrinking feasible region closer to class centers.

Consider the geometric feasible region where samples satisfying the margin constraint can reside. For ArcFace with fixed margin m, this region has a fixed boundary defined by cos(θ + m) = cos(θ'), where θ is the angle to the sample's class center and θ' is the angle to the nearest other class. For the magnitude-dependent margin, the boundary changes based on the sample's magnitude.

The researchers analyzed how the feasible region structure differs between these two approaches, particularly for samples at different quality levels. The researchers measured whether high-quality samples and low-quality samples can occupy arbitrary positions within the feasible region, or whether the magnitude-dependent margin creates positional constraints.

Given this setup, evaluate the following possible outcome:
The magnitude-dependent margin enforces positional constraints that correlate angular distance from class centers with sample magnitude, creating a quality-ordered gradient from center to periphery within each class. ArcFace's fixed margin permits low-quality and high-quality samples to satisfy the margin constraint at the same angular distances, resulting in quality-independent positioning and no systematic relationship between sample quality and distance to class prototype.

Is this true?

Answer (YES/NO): YES